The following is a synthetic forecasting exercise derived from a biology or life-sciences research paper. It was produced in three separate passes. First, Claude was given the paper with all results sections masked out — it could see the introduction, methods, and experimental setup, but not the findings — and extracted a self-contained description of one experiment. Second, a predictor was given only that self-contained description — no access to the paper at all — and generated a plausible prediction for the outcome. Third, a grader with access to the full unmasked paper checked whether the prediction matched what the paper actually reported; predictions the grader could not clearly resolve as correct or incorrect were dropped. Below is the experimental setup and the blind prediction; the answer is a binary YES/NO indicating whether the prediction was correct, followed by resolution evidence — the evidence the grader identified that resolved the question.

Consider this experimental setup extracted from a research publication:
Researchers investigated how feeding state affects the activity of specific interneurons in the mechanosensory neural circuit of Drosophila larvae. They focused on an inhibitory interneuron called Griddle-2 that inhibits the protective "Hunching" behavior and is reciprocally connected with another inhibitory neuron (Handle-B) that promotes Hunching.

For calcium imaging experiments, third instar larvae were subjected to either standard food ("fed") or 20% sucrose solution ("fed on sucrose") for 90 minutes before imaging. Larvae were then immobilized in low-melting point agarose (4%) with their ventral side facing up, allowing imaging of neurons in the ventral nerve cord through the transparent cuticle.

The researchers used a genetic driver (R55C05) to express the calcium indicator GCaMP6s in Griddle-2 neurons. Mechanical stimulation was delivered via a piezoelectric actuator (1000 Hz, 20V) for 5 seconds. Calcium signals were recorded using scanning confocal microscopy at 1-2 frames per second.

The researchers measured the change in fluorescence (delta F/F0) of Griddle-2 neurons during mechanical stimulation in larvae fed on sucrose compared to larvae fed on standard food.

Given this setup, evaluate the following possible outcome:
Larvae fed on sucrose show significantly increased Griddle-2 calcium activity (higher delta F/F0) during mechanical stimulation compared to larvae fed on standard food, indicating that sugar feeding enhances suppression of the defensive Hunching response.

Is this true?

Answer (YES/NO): NO